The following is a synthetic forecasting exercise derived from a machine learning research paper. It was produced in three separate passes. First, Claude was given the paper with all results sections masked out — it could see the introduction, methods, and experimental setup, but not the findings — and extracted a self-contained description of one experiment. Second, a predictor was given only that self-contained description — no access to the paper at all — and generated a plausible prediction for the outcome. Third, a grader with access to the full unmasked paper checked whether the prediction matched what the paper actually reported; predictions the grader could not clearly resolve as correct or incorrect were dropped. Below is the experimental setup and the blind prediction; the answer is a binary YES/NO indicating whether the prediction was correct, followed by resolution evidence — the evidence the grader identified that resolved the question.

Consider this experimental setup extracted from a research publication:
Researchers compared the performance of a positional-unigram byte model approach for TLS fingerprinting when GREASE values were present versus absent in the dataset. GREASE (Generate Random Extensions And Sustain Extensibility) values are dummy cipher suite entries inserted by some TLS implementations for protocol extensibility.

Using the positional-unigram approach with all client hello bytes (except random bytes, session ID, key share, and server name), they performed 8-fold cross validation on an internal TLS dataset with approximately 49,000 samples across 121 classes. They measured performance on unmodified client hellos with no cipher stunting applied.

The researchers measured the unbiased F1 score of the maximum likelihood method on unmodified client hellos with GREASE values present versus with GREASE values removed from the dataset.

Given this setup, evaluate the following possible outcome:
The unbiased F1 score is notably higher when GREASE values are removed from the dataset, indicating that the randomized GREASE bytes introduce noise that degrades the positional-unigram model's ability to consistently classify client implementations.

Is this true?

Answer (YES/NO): NO